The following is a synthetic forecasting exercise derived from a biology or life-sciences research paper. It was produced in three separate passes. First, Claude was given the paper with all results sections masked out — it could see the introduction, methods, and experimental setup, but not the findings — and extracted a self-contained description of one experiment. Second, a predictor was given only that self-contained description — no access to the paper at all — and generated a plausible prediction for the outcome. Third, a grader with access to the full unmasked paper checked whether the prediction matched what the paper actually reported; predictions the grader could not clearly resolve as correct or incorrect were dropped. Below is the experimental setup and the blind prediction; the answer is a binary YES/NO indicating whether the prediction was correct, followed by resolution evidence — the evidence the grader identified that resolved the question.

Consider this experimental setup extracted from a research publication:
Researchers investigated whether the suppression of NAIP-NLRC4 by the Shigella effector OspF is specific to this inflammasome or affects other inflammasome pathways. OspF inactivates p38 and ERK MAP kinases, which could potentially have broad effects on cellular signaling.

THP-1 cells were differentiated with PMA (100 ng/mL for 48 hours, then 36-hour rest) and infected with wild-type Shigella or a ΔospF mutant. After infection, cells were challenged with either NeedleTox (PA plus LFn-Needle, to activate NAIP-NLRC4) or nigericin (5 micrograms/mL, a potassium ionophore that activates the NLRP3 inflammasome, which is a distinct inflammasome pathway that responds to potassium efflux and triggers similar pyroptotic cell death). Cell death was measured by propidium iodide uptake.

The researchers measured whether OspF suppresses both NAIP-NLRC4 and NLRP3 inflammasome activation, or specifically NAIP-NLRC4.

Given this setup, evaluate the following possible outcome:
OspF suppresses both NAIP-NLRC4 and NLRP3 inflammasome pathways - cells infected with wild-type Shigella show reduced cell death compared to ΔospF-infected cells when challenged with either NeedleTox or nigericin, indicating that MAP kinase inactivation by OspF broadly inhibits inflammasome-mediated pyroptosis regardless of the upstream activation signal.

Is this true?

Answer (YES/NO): NO